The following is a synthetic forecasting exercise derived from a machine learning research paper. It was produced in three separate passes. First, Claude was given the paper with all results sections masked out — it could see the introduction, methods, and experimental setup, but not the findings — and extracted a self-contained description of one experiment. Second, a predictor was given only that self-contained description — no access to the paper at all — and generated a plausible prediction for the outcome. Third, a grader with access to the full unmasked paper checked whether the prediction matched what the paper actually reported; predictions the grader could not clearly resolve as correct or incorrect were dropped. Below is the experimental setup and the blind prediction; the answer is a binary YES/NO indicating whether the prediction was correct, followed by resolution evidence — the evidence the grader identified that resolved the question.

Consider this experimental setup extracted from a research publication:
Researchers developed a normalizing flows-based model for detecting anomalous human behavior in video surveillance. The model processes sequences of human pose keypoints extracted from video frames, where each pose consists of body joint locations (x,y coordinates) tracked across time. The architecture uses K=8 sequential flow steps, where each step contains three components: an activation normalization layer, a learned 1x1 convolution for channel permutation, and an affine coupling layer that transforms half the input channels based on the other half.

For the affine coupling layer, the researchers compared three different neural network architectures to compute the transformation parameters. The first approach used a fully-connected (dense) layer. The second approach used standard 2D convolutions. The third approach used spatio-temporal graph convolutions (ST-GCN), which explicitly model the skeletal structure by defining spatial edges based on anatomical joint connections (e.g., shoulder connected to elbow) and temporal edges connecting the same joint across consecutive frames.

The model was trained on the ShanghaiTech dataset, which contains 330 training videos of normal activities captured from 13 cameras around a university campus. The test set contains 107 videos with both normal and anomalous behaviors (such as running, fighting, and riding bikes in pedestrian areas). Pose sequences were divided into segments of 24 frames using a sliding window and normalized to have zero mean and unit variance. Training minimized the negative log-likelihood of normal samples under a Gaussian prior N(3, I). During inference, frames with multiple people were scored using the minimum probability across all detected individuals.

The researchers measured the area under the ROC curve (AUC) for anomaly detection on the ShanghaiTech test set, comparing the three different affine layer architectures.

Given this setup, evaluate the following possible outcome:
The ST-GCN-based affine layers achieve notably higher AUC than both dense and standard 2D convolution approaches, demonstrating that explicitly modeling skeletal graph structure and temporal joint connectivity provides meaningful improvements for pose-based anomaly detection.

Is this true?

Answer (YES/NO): YES